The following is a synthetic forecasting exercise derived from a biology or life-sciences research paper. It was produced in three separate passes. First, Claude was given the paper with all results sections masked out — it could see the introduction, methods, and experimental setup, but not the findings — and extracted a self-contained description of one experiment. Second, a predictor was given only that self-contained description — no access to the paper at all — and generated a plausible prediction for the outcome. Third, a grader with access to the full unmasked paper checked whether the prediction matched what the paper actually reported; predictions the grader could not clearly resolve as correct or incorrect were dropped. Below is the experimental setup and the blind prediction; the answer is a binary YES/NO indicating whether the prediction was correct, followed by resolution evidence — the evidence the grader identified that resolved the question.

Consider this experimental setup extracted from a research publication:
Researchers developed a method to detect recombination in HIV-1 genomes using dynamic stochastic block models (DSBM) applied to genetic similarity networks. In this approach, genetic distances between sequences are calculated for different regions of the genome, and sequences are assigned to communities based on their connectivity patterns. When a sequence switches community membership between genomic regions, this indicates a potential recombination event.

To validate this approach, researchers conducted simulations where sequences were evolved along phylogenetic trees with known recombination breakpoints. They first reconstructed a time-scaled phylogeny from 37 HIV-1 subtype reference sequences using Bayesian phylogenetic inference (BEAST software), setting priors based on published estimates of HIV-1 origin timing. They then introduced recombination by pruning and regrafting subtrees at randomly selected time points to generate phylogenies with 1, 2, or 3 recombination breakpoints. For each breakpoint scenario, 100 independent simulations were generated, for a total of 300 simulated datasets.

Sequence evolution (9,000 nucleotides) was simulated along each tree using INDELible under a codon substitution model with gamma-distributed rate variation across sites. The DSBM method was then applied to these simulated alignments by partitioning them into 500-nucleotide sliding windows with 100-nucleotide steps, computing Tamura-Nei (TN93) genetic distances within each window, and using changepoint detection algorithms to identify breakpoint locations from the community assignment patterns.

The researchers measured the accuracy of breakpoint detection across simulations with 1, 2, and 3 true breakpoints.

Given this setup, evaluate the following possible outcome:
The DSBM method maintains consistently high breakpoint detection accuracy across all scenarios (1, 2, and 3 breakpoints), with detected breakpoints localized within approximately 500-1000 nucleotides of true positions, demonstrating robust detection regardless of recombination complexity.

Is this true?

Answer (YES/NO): NO